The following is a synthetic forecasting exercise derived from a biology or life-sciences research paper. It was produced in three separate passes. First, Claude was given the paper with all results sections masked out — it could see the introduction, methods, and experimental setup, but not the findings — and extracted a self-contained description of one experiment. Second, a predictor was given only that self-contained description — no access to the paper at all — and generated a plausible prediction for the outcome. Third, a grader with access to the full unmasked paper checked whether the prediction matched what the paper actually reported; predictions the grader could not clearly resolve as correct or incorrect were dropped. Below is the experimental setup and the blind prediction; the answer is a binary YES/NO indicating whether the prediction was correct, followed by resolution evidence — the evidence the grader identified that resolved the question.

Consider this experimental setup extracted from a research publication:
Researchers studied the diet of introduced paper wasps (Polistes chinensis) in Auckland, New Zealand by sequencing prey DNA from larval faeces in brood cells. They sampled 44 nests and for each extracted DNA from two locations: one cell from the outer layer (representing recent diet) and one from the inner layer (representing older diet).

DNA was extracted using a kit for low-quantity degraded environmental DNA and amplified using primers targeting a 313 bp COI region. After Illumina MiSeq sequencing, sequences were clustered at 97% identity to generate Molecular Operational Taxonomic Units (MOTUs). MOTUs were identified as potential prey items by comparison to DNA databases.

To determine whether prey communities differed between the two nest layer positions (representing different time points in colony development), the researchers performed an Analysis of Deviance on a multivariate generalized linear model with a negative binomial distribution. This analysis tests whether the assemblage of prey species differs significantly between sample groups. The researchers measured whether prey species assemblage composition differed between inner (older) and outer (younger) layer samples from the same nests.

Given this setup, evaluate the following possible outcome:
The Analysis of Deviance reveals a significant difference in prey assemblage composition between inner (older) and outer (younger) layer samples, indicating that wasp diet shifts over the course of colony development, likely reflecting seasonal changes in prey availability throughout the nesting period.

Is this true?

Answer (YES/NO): YES